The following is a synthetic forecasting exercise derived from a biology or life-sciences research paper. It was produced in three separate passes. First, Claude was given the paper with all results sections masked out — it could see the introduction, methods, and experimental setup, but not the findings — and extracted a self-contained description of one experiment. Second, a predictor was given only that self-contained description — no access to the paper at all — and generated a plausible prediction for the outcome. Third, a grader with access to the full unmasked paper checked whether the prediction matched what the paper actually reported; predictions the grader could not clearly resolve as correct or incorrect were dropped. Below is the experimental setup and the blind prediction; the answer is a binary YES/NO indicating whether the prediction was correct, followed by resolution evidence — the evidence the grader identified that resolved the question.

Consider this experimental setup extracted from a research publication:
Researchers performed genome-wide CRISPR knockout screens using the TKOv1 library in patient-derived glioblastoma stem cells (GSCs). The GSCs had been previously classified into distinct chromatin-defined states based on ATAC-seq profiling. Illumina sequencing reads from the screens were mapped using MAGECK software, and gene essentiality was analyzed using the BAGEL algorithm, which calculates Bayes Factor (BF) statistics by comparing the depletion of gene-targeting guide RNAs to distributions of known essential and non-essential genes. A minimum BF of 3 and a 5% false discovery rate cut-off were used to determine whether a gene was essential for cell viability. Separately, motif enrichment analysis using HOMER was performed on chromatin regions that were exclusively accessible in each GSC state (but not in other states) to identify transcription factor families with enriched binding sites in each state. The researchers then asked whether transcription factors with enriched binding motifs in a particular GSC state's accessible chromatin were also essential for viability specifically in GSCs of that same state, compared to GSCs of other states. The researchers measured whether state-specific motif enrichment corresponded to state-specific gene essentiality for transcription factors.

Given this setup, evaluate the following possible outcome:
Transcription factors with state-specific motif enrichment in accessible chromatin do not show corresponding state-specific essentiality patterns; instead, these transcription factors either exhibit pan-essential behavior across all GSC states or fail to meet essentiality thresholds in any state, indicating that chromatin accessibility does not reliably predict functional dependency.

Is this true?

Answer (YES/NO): NO